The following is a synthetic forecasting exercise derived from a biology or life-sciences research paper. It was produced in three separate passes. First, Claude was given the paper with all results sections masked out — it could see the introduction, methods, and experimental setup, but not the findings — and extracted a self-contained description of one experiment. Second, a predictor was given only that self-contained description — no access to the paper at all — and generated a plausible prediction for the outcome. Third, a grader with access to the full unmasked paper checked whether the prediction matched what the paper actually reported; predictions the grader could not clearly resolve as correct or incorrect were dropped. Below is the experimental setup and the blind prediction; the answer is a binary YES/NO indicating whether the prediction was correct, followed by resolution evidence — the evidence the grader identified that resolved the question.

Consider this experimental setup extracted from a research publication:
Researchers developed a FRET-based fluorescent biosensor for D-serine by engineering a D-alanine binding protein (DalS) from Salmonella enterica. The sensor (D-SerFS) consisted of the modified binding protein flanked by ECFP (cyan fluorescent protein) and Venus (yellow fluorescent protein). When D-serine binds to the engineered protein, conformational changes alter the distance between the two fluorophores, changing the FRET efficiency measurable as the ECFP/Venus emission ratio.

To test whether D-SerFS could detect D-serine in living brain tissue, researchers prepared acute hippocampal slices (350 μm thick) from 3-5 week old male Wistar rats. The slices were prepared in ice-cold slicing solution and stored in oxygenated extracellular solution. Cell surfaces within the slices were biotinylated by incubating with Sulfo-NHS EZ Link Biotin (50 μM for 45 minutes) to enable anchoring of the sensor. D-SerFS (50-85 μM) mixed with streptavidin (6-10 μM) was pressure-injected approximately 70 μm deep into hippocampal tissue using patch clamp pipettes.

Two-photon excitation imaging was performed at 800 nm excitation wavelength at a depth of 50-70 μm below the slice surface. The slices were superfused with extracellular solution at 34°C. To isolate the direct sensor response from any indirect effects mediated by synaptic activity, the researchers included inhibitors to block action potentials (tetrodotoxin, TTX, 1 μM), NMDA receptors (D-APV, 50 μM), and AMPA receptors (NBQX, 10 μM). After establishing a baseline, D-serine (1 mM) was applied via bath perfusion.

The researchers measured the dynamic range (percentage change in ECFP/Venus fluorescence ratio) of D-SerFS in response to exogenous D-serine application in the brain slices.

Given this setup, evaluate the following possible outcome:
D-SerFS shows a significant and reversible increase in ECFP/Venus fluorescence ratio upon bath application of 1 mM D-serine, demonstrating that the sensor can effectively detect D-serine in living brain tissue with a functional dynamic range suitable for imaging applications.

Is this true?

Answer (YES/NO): NO